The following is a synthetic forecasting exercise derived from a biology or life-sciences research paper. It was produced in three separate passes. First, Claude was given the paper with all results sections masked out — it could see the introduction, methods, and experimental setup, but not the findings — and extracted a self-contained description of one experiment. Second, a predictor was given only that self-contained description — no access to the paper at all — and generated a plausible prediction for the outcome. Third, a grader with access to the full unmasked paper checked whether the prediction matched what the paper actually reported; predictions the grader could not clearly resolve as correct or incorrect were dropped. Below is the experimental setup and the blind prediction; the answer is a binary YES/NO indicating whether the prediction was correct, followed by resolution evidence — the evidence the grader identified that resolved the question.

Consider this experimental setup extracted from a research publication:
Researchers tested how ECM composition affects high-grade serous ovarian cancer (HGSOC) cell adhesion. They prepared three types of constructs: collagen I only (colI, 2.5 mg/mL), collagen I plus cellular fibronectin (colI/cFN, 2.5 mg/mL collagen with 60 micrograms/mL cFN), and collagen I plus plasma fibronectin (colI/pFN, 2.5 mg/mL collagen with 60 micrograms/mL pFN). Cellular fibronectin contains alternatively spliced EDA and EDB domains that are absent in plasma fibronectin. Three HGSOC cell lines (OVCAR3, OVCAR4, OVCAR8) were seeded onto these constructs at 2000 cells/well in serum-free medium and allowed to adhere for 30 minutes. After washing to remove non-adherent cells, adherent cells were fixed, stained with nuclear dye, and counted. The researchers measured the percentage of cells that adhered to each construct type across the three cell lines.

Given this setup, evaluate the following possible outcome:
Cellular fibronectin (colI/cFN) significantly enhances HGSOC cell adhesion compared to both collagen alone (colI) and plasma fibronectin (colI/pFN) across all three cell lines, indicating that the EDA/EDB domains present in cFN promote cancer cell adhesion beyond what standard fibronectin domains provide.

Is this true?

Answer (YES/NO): NO